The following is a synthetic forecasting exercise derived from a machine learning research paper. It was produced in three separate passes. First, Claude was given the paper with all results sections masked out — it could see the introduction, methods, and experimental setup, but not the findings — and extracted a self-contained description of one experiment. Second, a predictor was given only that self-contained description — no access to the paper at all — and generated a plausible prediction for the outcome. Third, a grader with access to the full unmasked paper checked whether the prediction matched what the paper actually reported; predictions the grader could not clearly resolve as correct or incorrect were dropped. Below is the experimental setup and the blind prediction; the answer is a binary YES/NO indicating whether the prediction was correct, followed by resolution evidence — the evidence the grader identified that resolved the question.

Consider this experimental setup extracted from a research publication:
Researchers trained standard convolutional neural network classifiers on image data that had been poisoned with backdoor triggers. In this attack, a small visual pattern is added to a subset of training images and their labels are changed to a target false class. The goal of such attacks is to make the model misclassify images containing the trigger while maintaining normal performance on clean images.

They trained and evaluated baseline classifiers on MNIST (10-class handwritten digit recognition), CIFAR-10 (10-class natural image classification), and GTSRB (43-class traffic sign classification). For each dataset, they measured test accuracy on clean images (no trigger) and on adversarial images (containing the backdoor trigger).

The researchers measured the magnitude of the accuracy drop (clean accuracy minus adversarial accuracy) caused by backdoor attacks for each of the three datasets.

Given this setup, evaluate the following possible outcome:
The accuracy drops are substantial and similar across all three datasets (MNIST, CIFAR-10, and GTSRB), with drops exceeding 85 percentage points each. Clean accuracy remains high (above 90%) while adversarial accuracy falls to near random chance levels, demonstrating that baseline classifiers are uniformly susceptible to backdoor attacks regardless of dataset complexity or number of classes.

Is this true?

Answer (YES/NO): NO